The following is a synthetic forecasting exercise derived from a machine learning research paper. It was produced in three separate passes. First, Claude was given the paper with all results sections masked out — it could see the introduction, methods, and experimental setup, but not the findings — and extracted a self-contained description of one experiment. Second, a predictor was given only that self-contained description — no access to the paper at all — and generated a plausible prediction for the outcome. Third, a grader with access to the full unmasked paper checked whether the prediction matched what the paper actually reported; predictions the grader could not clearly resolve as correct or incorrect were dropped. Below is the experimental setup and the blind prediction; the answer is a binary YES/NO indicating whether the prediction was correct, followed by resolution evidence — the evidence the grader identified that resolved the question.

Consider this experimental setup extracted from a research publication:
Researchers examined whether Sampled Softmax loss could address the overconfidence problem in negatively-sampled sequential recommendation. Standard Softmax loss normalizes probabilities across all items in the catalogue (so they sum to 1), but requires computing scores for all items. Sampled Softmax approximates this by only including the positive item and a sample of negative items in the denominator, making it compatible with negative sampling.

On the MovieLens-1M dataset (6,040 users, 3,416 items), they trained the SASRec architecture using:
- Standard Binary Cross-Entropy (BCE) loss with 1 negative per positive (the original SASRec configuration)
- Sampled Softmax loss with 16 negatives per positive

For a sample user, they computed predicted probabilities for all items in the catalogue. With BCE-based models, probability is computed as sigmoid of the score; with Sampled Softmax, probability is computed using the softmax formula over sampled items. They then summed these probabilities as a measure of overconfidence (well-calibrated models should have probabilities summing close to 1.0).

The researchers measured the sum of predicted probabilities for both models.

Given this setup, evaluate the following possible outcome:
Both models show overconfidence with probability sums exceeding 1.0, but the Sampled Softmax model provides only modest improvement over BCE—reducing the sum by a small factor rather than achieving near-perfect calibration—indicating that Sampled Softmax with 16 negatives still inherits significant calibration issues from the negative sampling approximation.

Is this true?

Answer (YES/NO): YES